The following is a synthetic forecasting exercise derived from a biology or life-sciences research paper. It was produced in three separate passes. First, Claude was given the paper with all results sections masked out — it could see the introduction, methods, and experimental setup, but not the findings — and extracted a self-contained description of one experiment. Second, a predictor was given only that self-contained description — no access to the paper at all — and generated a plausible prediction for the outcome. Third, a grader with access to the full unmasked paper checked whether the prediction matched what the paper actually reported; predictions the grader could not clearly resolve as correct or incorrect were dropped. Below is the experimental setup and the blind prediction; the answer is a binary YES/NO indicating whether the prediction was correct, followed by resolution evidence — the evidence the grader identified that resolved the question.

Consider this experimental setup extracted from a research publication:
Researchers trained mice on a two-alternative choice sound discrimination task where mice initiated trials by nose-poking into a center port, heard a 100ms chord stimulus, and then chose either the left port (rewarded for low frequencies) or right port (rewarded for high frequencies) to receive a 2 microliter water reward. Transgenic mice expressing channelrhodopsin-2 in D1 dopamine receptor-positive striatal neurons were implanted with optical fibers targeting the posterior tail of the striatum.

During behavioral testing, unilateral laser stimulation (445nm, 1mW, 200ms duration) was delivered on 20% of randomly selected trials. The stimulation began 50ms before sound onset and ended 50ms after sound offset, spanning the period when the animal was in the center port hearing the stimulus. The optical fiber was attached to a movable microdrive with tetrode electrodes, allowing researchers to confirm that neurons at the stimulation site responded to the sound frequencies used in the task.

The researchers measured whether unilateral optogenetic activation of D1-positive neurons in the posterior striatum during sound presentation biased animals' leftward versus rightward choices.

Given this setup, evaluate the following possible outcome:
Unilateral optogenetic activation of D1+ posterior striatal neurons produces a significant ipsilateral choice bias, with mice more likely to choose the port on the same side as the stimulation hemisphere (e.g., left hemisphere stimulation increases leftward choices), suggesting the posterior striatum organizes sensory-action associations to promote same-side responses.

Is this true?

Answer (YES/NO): NO